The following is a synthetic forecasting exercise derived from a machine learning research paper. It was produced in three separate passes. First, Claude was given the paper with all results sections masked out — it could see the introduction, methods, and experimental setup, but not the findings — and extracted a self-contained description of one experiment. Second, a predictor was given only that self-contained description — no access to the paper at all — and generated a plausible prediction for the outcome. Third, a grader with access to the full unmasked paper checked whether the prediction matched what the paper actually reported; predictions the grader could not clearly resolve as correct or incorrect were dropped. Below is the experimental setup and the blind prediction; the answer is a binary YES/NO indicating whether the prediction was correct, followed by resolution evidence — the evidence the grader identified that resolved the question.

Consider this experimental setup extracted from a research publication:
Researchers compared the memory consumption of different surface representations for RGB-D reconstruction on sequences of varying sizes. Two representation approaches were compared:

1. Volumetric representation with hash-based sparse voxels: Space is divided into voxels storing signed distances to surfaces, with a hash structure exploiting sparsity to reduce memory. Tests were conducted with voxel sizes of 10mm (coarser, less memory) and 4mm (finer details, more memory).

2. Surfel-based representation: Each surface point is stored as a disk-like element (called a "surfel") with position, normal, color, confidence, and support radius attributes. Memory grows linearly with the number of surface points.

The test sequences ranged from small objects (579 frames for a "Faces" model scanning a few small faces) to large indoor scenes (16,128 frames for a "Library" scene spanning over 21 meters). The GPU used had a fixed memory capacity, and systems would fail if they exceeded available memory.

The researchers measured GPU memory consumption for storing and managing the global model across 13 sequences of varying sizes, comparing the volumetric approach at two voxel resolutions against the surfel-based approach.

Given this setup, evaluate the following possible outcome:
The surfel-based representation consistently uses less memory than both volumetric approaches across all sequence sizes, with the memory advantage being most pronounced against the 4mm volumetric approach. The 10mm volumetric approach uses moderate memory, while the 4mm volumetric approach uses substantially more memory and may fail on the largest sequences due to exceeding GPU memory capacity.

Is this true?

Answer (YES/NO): YES